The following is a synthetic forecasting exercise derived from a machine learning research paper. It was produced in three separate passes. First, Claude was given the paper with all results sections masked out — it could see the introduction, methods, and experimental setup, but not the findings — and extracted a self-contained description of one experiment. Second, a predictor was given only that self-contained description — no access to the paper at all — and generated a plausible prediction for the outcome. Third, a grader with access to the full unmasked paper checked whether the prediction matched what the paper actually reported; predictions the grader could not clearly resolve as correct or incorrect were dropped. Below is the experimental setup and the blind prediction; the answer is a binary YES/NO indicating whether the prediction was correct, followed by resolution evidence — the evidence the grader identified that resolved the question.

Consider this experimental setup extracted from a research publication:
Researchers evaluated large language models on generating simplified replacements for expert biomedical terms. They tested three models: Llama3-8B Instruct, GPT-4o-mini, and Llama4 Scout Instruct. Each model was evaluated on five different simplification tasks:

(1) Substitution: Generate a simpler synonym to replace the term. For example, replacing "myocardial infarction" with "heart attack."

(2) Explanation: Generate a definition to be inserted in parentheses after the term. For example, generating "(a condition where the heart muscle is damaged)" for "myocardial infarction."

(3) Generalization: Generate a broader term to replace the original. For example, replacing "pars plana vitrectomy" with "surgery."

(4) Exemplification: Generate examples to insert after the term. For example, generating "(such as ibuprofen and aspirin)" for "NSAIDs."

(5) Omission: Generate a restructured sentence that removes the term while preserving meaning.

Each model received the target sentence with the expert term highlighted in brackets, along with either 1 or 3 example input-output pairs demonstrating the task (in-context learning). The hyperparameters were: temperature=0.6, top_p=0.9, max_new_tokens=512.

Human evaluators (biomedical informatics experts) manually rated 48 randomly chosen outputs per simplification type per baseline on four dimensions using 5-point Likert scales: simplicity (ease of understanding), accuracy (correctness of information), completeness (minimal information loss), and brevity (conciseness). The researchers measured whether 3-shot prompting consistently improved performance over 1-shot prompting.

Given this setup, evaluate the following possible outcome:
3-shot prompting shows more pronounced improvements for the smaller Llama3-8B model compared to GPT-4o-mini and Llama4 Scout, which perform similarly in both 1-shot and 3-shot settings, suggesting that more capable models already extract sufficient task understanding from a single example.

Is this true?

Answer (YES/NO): NO